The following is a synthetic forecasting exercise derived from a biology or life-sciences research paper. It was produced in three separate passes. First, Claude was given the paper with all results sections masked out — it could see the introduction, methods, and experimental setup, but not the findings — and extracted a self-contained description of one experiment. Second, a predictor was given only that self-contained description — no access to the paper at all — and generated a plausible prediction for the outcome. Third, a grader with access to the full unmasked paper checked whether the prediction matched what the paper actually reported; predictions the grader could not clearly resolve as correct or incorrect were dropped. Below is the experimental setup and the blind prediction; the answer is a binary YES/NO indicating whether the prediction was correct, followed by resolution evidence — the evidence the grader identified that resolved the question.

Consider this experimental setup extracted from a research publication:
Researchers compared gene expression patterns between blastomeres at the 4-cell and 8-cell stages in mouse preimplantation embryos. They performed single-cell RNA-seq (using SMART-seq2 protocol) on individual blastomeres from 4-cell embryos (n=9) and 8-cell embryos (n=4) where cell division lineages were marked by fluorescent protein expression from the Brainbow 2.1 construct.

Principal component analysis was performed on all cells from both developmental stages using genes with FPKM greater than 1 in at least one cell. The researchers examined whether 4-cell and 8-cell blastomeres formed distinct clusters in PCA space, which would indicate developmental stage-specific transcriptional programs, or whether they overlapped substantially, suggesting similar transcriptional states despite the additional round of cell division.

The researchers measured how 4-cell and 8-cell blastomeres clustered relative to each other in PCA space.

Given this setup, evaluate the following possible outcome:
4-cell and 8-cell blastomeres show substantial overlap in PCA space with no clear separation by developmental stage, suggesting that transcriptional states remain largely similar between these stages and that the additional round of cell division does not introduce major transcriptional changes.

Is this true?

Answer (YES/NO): NO